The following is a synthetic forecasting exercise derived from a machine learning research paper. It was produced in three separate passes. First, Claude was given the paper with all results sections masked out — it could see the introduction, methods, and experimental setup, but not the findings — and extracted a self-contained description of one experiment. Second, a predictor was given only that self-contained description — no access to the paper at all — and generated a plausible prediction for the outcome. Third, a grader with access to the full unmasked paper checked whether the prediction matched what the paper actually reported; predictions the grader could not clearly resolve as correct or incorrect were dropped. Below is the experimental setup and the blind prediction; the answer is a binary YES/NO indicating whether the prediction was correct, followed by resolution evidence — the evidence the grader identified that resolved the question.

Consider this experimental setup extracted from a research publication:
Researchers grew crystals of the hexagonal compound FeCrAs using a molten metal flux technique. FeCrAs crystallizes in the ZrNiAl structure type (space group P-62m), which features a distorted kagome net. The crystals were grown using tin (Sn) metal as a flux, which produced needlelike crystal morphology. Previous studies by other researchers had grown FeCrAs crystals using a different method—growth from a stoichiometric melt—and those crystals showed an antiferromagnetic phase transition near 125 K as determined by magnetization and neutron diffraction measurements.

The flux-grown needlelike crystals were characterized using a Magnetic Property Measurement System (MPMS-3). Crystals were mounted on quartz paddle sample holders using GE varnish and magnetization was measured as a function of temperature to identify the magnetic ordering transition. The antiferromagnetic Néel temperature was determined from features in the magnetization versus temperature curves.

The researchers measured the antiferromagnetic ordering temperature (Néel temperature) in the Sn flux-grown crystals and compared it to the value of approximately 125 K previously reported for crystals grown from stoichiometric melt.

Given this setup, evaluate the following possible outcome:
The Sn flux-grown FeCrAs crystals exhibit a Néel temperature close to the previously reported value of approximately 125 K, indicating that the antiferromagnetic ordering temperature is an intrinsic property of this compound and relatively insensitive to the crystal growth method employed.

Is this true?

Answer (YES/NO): NO